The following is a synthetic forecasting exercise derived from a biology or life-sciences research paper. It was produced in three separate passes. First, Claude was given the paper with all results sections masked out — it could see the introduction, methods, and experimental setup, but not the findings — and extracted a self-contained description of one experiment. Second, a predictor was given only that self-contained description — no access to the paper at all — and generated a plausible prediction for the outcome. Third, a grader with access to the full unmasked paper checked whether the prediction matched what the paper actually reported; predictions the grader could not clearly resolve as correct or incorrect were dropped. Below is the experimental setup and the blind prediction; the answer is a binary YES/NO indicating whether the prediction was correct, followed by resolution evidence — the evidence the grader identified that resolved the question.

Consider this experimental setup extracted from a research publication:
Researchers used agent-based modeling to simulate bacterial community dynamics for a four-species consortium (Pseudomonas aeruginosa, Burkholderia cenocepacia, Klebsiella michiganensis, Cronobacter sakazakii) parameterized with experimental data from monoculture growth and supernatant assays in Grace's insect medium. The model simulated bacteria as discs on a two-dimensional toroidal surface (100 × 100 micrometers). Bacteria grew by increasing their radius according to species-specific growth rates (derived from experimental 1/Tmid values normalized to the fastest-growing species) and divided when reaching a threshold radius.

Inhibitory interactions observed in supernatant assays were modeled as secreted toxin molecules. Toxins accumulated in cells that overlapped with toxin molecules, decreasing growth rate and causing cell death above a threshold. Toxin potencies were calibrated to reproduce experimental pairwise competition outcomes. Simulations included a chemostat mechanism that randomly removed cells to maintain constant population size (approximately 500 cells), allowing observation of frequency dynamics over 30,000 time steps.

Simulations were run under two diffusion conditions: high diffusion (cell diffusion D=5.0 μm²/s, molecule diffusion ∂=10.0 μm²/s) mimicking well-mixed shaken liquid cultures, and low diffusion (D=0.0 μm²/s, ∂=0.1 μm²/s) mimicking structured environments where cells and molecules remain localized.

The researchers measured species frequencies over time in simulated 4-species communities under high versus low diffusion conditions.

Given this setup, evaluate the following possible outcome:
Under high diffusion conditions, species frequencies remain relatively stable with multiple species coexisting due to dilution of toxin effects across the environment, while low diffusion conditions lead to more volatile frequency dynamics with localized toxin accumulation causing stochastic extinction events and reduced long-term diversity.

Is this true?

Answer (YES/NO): NO